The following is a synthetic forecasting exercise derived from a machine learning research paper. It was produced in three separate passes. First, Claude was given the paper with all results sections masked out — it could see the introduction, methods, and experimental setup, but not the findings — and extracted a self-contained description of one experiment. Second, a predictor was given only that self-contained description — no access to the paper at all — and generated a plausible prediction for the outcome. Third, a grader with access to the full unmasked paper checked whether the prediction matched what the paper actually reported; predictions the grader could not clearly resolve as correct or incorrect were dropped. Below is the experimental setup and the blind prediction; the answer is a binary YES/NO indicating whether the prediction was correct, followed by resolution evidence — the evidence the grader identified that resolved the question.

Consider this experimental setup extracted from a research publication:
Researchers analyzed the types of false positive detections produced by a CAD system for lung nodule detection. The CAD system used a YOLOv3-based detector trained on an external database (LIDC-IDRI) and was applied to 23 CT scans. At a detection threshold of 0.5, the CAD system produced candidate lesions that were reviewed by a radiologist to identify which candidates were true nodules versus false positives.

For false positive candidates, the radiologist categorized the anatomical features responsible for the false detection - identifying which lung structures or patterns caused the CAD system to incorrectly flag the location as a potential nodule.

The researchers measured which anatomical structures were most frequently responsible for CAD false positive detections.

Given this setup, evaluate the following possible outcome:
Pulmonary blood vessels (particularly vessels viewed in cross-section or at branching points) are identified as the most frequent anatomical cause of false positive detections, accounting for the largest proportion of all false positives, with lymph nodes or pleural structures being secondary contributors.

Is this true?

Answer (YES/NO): NO